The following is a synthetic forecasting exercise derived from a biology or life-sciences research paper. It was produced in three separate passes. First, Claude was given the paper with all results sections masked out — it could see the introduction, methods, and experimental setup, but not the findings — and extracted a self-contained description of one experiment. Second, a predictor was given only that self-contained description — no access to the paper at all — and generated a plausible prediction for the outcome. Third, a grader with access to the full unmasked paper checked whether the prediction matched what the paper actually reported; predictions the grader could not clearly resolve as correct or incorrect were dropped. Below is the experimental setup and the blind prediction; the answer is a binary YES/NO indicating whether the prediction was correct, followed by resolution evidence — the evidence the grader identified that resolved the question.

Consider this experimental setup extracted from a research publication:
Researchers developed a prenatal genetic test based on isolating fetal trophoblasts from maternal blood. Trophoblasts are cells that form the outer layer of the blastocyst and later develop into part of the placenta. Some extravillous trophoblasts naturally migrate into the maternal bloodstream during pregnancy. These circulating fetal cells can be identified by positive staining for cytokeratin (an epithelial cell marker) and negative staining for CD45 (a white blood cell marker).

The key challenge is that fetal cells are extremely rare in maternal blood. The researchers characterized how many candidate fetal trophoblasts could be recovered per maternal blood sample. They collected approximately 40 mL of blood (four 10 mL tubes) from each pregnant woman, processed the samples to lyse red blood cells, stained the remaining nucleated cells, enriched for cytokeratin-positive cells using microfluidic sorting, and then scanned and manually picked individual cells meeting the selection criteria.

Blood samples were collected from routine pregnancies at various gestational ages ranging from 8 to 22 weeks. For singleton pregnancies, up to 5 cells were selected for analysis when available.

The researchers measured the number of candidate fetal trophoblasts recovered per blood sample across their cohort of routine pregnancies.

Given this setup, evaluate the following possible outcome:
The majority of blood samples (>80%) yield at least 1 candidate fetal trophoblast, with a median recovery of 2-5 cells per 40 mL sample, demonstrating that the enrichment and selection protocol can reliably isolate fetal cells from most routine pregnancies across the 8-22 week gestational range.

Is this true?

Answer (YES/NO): YES